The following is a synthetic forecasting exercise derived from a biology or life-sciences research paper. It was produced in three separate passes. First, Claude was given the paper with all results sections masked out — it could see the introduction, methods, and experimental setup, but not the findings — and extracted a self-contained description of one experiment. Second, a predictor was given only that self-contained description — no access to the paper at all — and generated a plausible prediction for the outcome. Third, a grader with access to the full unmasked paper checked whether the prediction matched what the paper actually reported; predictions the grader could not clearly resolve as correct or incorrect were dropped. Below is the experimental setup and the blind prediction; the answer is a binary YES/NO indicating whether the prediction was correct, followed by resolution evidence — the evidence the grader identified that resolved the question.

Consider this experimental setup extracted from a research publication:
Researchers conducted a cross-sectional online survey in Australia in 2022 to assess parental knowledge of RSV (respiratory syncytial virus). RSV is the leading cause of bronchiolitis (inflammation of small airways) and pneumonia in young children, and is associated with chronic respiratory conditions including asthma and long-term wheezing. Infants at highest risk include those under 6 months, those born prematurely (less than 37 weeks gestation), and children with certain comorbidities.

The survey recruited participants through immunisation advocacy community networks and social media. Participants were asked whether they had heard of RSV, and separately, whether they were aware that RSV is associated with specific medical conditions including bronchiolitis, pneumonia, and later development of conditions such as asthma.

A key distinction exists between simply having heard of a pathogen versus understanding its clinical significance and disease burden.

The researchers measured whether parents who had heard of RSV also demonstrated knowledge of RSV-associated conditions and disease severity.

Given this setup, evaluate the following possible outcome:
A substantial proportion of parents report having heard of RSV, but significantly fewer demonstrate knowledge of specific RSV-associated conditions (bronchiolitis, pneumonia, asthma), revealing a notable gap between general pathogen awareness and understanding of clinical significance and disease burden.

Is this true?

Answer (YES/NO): YES